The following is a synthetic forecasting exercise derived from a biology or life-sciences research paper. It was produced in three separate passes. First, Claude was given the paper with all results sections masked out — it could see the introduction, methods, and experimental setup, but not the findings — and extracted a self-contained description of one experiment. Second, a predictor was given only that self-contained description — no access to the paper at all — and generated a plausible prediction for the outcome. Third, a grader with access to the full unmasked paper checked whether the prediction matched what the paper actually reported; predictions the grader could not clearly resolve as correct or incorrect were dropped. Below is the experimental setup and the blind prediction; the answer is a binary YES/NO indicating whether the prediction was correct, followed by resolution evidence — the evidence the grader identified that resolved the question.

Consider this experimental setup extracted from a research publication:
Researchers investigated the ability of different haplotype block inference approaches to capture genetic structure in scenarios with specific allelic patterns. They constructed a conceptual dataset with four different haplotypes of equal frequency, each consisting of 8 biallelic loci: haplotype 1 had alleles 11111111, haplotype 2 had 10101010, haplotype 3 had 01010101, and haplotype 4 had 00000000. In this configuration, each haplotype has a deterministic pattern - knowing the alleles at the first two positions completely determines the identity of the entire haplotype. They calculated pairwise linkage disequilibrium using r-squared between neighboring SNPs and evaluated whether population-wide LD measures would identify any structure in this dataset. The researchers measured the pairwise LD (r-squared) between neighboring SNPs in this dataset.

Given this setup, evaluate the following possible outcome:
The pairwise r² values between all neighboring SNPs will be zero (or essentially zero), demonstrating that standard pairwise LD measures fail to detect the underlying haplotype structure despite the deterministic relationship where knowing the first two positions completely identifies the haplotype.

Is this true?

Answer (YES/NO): YES